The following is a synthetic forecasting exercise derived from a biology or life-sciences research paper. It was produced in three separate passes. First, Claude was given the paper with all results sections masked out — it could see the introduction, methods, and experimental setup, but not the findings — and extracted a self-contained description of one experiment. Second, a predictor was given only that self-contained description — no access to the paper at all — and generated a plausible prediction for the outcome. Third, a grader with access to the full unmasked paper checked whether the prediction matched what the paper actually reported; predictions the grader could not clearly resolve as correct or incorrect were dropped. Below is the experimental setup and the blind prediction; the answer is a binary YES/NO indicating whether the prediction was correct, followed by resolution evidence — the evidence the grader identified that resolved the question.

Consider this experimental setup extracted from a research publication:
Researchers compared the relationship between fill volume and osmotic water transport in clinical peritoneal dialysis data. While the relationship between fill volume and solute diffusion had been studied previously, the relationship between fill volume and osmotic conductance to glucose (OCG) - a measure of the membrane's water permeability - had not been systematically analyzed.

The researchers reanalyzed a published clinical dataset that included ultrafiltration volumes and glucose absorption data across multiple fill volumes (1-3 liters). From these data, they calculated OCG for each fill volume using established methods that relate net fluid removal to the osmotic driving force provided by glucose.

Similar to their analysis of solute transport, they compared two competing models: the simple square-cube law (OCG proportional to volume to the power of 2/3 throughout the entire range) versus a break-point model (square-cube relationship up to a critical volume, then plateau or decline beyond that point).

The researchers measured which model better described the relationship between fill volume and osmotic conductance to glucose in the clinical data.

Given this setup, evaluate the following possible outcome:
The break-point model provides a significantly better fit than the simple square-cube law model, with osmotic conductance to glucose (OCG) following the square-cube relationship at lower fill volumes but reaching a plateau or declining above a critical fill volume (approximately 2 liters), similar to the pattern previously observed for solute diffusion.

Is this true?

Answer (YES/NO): NO